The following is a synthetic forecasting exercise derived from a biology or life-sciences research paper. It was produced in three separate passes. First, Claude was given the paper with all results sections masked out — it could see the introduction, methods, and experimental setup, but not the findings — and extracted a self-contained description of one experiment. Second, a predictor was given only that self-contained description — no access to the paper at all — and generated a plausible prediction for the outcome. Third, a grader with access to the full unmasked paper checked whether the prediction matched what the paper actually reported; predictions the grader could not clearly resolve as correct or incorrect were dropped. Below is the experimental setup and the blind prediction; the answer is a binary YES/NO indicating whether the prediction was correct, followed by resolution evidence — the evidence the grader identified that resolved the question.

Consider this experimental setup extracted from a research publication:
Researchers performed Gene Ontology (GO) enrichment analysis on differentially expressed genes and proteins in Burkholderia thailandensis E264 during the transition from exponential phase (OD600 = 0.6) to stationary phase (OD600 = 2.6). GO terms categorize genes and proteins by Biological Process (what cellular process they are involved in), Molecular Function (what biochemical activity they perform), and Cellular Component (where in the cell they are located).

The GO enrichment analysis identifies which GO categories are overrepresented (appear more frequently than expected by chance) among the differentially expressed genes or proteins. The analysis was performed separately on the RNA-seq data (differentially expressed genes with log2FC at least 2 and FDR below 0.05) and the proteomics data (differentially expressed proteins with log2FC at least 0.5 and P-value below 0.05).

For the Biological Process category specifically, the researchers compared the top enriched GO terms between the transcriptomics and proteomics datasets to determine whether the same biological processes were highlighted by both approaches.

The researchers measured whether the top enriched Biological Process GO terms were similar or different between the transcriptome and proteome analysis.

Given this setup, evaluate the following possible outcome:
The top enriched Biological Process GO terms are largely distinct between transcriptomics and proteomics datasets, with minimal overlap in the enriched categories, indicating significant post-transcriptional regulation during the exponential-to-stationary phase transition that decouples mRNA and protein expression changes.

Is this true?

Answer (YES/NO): YES